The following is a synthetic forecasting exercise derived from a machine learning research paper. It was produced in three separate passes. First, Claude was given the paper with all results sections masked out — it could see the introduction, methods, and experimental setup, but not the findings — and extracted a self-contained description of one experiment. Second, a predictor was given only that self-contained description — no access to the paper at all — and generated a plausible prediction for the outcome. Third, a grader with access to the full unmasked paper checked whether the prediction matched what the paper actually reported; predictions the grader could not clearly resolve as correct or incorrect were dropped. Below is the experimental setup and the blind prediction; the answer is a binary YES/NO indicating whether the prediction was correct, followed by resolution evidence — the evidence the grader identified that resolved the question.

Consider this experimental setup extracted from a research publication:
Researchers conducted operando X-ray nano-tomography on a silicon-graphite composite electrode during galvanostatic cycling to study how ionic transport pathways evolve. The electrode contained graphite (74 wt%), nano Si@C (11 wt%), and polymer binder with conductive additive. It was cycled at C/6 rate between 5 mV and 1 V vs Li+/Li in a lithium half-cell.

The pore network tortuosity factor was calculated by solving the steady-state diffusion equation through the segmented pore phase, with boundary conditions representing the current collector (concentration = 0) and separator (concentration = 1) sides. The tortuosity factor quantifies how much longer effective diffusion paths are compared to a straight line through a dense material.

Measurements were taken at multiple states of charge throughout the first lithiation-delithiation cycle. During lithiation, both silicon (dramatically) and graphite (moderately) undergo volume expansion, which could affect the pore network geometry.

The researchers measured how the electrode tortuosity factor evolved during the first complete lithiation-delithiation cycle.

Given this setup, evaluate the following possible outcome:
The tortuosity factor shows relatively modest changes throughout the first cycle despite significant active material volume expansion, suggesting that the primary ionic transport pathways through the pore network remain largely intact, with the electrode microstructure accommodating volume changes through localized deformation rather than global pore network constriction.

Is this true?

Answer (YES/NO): NO